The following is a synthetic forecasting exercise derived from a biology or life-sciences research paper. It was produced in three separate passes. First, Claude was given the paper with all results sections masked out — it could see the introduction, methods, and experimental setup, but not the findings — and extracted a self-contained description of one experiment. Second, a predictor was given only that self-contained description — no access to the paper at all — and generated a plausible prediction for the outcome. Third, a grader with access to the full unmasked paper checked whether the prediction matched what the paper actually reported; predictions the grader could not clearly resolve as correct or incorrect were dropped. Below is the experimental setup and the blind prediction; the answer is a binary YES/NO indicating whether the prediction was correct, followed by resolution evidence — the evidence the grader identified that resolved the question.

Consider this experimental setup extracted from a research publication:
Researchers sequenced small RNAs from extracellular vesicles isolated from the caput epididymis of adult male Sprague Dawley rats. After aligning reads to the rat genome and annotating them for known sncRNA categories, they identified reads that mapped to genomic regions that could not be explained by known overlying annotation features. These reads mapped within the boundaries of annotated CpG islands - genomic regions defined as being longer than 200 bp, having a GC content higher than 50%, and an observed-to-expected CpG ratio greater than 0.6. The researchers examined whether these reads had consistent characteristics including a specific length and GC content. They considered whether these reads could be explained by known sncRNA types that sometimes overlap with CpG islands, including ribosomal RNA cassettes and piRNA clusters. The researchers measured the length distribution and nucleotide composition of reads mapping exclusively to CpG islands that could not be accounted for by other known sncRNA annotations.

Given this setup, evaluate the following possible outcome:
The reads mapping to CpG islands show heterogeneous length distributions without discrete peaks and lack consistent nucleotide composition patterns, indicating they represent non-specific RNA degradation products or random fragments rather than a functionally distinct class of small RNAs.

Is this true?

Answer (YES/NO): NO